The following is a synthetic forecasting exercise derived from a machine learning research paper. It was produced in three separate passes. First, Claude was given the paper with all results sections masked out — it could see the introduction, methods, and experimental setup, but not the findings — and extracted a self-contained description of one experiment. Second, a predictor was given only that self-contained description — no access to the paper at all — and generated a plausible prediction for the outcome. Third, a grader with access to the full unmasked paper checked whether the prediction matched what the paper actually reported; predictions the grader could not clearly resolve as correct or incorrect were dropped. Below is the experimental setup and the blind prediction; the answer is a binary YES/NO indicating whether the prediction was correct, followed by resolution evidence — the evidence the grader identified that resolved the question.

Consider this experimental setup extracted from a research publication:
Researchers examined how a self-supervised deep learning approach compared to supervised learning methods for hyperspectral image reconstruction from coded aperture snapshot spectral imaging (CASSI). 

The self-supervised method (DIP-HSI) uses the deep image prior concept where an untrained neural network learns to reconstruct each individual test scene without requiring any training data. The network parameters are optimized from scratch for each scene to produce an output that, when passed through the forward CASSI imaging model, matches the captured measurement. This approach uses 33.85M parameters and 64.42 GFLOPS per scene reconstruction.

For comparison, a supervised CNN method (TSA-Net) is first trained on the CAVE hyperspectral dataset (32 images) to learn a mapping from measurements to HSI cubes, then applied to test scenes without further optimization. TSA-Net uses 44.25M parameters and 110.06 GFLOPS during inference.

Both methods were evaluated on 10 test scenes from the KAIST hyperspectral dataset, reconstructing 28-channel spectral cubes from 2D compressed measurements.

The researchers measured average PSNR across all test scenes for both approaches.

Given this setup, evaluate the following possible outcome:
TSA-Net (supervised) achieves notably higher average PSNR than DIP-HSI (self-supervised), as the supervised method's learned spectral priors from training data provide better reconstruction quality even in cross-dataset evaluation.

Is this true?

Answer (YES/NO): NO